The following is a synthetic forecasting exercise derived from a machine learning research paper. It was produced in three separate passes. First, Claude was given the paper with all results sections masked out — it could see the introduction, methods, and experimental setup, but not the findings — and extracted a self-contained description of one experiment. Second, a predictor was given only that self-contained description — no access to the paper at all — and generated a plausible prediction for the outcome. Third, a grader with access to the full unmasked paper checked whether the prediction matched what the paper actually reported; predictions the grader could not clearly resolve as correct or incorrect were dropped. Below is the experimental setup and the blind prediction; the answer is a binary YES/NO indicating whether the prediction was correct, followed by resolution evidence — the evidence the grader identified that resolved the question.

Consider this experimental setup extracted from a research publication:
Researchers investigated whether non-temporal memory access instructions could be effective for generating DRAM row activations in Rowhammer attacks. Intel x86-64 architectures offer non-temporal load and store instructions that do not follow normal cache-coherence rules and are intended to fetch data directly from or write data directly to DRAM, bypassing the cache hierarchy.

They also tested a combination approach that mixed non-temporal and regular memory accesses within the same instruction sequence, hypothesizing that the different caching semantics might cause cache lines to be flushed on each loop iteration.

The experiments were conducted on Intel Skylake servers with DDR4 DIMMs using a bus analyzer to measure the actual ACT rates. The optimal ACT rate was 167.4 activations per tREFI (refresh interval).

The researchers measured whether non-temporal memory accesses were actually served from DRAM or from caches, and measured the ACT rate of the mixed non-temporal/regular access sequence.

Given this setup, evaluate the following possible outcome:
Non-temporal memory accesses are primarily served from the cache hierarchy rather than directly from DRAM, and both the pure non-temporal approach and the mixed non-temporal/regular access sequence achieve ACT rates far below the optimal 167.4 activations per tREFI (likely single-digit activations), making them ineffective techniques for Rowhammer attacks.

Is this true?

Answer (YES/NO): NO